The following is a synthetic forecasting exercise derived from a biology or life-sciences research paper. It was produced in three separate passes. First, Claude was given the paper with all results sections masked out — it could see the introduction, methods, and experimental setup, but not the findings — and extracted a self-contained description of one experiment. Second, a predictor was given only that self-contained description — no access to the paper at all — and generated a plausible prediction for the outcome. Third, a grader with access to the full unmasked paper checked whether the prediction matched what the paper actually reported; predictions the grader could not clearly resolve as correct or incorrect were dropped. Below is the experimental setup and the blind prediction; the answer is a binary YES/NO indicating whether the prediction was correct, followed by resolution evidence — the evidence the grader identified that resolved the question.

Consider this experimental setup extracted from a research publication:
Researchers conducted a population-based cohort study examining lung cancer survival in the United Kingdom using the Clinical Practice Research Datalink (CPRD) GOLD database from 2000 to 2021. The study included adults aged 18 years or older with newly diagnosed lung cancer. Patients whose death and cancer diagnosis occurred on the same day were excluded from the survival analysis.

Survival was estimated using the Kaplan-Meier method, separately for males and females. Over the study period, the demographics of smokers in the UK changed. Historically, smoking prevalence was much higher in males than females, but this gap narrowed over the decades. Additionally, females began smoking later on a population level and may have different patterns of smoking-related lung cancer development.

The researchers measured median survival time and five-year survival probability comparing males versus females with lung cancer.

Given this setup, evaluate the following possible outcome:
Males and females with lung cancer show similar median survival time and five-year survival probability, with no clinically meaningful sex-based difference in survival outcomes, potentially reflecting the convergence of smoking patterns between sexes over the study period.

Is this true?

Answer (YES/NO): NO